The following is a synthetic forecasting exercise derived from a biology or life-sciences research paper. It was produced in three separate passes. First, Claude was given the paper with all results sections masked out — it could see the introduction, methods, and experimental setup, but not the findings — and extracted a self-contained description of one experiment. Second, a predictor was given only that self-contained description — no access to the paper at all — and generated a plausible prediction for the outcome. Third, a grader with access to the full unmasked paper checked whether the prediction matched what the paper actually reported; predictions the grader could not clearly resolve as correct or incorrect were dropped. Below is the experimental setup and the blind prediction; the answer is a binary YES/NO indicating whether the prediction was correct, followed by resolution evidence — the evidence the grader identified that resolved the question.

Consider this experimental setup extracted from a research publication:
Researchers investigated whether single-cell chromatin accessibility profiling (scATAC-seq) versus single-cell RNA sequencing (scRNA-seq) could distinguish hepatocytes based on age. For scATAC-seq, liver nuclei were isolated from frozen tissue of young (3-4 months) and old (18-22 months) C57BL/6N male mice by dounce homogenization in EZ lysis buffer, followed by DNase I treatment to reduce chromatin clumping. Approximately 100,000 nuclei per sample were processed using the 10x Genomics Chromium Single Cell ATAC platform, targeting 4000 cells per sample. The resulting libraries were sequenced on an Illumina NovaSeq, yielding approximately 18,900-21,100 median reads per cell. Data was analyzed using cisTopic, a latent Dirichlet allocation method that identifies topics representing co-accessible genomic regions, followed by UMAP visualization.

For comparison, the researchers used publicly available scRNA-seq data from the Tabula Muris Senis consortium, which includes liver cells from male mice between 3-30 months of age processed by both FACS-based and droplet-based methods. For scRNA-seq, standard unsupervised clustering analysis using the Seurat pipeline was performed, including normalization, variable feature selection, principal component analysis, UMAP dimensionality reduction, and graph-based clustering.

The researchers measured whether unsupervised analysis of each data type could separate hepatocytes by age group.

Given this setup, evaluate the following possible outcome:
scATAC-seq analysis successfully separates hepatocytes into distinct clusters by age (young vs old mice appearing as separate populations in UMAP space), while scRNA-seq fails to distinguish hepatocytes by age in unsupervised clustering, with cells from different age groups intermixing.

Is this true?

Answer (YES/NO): YES